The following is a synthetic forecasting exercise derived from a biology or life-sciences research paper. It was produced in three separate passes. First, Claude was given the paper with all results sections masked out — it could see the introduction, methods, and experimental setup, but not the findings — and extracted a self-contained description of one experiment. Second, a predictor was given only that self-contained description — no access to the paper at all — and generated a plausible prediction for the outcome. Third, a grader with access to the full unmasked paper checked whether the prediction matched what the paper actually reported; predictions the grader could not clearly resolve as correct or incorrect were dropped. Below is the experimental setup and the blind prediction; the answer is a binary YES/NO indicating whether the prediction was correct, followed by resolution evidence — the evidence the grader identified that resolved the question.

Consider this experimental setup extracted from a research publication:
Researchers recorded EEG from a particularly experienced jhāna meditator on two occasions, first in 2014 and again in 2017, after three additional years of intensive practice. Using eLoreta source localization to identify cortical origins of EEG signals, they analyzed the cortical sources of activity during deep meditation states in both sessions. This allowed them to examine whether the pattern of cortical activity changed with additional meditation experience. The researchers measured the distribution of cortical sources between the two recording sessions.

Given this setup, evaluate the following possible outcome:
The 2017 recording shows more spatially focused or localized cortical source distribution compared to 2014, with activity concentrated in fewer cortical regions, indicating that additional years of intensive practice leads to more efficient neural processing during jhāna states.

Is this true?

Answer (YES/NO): YES